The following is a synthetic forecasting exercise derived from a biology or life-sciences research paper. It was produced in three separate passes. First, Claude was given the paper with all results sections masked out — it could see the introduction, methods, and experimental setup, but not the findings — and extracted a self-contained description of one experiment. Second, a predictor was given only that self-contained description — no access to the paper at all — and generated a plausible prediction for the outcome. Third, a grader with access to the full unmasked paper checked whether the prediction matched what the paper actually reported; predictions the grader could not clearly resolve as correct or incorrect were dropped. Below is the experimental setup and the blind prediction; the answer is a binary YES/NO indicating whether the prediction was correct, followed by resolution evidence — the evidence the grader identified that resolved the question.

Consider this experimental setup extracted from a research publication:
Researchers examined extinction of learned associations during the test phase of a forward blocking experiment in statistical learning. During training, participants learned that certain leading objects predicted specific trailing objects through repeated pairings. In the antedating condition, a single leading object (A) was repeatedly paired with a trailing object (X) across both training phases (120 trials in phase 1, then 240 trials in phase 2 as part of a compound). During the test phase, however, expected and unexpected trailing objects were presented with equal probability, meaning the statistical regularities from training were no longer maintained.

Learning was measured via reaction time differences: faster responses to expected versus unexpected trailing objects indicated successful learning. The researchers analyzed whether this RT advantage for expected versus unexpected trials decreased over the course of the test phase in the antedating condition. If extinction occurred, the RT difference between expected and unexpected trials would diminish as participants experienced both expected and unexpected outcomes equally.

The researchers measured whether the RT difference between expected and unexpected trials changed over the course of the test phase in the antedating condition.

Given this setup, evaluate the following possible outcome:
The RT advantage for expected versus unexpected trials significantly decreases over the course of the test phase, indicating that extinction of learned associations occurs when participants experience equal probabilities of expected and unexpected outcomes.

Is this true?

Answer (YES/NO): YES